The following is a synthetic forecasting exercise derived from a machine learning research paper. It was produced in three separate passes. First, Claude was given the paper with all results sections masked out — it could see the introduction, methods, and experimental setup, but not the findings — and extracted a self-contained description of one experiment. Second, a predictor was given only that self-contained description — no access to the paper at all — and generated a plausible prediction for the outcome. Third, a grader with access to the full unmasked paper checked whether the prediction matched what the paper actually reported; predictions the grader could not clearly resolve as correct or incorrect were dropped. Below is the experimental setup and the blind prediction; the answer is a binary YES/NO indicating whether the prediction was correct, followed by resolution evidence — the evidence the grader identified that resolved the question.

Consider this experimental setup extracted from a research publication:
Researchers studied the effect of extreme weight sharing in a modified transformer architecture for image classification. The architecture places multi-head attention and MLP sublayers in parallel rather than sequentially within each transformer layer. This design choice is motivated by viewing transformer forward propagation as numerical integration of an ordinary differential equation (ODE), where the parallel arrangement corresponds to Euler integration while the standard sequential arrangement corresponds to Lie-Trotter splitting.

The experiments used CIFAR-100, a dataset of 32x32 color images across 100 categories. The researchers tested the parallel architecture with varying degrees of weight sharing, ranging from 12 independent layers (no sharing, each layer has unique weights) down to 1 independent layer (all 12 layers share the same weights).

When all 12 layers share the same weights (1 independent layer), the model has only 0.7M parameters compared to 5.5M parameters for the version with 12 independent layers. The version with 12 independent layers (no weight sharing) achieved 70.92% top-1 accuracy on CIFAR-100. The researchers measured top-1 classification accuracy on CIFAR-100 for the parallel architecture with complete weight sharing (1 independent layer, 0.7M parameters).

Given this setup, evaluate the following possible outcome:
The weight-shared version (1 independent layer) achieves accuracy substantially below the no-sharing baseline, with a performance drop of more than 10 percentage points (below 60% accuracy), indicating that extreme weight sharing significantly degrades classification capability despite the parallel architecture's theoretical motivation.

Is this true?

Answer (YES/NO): YES